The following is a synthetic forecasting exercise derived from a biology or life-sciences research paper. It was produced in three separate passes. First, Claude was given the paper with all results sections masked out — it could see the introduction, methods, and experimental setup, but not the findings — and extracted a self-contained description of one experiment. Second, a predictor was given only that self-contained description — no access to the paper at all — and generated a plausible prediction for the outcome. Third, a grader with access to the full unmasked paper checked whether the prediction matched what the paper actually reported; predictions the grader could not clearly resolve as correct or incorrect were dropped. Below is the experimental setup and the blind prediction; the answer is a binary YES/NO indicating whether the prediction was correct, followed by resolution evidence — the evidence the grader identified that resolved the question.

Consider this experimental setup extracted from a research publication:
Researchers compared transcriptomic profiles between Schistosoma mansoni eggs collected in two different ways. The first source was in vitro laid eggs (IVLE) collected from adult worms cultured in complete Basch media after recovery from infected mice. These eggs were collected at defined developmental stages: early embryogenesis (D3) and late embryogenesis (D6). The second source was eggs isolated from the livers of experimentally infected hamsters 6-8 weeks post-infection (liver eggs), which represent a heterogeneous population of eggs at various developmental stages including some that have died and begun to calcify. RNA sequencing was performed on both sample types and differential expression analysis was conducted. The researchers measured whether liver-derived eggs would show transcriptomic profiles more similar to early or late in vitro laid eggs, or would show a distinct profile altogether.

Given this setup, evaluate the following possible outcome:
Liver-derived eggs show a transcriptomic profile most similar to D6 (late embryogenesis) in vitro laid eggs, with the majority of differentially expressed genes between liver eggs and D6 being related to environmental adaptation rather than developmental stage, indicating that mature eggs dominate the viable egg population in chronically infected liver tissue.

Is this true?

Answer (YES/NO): NO